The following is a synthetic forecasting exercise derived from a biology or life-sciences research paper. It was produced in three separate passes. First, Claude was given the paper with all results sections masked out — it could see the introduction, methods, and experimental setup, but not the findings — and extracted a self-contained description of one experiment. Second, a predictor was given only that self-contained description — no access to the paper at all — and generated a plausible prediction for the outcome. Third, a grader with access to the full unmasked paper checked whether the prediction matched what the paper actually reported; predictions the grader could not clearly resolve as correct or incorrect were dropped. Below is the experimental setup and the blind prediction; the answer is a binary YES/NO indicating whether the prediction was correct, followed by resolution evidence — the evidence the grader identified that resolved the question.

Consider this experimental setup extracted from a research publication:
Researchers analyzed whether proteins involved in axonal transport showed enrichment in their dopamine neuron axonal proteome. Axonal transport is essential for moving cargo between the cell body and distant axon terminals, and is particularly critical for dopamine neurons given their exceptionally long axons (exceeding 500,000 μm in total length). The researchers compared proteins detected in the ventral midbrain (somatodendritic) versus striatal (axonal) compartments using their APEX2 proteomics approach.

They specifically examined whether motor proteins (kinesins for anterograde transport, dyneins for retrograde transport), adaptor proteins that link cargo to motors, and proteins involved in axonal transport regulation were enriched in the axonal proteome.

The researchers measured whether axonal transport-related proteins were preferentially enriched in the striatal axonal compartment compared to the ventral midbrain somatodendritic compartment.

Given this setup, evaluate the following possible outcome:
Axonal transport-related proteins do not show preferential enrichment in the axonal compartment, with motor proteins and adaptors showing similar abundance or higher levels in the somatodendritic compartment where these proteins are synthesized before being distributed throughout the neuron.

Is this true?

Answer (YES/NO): NO